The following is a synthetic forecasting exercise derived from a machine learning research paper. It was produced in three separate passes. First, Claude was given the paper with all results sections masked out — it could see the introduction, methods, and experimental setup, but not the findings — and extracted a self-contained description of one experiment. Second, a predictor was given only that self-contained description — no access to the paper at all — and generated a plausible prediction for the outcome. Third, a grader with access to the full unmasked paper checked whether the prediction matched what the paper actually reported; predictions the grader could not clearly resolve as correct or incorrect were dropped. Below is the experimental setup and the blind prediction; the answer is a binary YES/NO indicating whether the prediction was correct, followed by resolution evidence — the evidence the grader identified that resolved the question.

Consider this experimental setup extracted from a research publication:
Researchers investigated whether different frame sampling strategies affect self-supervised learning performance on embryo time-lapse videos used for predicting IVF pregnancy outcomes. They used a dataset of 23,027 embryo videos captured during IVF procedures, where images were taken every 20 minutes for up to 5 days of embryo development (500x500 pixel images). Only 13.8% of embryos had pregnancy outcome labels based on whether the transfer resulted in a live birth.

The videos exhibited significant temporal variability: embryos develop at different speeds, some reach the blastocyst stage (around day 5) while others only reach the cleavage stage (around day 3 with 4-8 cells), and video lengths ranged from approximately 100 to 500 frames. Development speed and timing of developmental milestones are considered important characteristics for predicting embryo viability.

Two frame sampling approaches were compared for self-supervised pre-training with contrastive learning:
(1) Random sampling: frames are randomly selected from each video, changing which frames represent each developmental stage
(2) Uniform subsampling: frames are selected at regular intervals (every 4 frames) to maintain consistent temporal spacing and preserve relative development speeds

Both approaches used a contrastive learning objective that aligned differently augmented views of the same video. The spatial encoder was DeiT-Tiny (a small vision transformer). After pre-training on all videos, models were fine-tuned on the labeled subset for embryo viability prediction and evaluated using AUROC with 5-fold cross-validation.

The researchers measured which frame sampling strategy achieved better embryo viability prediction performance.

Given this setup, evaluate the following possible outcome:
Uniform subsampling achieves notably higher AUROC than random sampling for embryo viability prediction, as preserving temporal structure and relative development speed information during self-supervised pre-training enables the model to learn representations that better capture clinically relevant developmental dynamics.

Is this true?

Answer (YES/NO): YES